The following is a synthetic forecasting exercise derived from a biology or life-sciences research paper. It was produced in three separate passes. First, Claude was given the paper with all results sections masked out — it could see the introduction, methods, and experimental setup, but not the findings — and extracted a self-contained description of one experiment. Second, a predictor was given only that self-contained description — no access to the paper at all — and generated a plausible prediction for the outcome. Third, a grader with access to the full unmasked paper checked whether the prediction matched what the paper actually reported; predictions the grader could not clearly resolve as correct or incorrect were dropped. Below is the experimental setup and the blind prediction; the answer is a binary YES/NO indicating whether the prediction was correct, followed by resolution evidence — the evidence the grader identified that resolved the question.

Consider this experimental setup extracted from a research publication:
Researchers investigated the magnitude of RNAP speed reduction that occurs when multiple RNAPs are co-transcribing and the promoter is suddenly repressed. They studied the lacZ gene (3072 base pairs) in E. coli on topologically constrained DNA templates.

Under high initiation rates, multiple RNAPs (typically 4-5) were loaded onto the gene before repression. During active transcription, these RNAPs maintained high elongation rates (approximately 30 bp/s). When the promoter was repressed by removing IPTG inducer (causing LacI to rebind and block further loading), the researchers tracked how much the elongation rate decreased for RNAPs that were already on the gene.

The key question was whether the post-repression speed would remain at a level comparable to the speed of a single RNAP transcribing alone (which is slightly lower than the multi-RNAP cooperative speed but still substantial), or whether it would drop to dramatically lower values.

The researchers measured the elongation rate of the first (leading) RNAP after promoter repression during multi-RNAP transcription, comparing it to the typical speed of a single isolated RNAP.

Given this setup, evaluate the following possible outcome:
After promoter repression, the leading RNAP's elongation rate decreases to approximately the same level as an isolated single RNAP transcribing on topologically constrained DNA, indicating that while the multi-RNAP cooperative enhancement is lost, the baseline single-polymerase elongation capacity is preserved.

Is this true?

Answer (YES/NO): NO